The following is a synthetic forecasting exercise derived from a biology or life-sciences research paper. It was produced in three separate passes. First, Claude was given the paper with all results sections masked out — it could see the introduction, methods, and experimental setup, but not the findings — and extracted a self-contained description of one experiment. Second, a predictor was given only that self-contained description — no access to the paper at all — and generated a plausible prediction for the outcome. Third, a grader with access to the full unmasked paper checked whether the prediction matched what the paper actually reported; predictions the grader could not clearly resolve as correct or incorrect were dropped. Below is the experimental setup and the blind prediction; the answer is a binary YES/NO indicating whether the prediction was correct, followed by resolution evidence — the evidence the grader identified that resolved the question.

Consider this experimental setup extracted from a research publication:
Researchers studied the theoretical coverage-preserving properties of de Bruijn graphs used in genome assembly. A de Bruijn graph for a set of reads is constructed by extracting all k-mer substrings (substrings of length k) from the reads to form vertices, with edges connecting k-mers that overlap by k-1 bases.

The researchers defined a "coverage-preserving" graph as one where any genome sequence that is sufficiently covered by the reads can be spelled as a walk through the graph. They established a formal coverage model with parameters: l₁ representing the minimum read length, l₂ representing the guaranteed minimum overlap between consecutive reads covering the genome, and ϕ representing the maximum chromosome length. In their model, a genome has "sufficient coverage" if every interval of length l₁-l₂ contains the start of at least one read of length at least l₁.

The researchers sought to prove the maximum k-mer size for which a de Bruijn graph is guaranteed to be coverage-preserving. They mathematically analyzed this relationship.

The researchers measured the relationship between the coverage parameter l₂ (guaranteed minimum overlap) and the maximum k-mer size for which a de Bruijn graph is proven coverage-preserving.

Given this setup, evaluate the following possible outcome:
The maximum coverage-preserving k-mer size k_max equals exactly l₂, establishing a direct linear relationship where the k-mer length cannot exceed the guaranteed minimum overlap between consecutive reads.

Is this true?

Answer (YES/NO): NO